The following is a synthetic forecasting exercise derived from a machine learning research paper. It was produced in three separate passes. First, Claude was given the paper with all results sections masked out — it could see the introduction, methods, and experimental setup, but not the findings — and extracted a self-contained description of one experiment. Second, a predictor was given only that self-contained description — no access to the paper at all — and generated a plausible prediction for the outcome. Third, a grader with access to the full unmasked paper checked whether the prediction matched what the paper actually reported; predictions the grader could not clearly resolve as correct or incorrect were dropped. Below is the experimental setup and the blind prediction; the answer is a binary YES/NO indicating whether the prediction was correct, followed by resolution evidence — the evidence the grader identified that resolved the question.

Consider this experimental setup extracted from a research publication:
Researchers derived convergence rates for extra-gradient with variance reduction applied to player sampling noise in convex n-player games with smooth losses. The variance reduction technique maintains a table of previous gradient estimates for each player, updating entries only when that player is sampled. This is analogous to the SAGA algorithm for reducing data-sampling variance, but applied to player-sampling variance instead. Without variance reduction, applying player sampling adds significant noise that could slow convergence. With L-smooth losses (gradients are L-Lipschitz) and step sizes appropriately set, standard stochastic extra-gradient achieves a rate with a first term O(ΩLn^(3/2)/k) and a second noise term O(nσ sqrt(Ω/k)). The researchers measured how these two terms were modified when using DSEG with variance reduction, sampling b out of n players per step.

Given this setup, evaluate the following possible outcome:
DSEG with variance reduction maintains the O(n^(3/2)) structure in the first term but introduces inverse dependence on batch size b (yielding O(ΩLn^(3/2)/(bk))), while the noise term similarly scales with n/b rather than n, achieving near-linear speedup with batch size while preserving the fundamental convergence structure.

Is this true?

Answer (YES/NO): NO